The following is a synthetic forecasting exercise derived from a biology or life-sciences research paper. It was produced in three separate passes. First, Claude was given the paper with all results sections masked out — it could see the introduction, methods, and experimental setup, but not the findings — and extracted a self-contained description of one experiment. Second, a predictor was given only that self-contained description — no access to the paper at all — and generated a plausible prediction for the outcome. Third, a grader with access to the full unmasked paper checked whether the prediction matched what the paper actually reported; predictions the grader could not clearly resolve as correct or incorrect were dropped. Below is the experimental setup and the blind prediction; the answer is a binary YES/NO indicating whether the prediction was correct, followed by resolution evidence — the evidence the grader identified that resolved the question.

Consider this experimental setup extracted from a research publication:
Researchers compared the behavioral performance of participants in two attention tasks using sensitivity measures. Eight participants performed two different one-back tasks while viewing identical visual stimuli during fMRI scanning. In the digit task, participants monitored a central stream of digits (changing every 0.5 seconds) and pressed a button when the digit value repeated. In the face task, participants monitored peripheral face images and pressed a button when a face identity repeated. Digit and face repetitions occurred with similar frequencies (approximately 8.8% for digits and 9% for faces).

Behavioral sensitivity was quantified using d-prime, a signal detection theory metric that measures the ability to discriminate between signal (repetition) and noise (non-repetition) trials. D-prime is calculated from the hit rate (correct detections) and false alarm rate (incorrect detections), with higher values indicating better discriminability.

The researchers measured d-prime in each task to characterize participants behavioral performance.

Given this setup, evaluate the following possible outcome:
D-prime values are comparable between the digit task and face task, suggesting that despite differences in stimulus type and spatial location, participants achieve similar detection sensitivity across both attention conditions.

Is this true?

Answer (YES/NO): NO